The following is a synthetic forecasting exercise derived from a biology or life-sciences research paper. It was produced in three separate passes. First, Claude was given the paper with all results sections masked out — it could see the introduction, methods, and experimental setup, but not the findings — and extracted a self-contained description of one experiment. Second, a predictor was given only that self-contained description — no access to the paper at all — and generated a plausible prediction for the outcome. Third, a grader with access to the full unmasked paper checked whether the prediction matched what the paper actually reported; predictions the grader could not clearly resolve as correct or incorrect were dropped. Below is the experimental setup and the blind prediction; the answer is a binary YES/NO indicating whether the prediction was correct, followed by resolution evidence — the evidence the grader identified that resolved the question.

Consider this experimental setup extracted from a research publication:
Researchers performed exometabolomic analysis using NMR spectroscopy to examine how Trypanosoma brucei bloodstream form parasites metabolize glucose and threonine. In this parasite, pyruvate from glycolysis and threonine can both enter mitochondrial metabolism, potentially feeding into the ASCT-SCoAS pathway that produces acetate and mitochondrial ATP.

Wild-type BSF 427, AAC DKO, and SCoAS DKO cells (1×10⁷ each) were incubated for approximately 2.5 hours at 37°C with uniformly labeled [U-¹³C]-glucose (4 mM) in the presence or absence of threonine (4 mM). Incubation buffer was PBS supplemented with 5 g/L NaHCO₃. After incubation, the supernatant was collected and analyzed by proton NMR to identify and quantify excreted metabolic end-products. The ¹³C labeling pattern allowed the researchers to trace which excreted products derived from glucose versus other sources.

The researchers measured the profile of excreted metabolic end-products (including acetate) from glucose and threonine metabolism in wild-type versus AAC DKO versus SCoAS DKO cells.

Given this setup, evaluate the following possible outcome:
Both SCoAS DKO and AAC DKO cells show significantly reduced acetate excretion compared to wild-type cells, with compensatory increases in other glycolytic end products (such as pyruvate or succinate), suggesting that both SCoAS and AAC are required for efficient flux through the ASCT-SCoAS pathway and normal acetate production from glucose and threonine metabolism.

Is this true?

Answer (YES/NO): NO